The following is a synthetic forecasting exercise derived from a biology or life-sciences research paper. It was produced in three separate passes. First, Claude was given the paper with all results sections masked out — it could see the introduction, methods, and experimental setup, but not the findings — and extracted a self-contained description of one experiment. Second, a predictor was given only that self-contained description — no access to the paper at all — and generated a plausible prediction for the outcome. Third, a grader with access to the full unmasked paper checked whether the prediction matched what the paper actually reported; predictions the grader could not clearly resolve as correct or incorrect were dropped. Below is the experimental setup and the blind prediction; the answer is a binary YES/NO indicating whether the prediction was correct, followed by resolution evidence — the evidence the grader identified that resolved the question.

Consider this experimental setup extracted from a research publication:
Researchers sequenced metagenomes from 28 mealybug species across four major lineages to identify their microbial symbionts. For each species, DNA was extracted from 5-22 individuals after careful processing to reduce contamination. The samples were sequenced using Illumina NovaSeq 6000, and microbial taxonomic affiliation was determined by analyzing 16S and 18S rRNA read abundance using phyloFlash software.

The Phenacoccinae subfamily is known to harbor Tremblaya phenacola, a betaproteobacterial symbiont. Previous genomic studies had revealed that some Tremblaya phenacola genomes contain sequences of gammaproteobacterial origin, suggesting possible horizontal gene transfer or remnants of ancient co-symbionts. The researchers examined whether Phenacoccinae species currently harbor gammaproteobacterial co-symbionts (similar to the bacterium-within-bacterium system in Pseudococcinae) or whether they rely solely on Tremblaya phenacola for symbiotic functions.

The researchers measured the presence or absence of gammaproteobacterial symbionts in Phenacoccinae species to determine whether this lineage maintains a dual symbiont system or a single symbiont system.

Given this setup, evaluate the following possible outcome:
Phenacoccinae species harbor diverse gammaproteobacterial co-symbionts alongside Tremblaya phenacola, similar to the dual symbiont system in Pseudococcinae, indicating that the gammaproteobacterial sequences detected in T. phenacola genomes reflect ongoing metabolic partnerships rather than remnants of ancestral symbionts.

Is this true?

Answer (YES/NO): NO